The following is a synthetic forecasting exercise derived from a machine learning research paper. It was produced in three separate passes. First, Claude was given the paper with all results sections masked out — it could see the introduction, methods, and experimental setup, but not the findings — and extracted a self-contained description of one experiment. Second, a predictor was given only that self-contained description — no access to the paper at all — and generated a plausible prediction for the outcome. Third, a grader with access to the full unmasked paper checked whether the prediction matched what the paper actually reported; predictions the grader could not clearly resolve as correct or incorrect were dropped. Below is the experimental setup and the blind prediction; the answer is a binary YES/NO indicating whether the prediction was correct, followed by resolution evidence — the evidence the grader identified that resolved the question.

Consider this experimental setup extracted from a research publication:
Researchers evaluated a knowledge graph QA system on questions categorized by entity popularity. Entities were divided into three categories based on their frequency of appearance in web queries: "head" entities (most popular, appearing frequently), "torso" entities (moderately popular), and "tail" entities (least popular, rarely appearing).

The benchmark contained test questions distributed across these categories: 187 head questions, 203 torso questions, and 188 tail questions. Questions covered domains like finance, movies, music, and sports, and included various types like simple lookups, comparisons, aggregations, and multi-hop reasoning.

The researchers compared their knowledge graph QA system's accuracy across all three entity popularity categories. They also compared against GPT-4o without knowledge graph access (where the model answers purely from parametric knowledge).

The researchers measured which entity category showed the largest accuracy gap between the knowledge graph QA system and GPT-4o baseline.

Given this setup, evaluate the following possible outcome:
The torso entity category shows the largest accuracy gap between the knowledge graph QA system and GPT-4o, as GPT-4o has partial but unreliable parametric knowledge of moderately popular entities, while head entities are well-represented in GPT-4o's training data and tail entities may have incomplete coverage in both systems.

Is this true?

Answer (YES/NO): NO